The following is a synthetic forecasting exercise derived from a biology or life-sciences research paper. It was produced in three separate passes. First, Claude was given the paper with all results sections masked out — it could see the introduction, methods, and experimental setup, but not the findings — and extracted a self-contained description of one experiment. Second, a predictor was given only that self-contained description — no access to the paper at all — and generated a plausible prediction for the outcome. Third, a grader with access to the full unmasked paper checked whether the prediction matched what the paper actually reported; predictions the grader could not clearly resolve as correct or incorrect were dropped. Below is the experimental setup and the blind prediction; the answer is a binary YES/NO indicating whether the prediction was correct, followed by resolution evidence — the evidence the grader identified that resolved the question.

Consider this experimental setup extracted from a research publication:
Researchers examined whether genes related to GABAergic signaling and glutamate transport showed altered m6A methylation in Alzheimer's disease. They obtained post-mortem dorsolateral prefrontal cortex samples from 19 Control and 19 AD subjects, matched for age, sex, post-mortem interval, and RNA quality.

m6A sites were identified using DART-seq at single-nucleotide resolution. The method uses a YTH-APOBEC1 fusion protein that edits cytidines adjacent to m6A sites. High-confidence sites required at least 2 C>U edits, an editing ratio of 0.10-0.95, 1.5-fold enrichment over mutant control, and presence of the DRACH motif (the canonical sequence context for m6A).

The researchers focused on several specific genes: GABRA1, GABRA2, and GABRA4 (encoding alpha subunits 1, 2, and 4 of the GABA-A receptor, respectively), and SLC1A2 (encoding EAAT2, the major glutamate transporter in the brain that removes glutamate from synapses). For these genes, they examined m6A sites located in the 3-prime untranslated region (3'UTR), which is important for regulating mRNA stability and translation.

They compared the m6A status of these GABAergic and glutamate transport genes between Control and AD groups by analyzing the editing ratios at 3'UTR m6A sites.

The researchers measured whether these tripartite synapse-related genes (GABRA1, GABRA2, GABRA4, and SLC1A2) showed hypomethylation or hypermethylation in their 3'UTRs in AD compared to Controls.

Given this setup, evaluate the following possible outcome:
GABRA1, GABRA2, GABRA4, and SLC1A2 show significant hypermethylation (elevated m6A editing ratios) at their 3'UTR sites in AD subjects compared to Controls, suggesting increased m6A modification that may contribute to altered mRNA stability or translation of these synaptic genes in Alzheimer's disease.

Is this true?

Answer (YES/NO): NO